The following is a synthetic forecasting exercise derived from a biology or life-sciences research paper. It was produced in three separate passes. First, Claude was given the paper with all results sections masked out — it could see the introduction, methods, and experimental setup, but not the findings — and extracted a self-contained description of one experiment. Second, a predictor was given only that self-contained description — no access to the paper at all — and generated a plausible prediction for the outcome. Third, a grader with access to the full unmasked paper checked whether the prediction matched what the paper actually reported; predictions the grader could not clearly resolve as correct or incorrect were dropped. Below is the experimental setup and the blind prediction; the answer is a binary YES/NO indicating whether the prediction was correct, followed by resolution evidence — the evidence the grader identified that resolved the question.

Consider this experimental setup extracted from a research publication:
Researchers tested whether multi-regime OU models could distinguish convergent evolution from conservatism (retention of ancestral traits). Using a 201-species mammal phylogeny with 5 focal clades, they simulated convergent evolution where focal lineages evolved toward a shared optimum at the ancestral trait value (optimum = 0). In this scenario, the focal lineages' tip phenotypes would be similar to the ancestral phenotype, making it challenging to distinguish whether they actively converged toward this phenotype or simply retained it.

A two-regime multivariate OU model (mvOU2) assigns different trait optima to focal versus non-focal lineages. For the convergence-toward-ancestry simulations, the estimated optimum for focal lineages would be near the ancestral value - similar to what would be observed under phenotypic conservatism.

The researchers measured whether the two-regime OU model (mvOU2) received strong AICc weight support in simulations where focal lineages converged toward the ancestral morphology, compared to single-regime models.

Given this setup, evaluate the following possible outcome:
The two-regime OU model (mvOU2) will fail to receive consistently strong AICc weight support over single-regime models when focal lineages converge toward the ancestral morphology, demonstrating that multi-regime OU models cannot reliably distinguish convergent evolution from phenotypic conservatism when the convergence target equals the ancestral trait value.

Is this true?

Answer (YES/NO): YES